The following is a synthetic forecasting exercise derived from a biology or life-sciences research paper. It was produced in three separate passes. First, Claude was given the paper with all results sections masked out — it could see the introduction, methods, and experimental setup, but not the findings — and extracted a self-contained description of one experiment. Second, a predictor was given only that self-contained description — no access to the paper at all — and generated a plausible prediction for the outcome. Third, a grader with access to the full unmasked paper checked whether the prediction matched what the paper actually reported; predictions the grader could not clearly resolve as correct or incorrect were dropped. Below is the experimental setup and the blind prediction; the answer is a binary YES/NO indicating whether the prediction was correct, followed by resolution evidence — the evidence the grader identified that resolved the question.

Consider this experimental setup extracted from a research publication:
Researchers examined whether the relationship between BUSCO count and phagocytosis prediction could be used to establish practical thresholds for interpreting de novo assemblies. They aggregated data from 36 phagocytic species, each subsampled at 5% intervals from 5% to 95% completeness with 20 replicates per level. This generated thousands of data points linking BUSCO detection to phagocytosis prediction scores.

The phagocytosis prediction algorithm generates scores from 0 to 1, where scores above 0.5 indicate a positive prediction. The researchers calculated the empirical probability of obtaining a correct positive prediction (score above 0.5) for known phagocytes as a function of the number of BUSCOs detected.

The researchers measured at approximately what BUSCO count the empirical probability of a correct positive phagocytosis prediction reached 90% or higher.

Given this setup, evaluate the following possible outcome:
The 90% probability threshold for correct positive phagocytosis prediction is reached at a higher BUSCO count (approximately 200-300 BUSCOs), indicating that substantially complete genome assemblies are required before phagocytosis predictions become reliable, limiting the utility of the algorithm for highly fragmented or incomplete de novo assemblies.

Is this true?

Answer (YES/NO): NO